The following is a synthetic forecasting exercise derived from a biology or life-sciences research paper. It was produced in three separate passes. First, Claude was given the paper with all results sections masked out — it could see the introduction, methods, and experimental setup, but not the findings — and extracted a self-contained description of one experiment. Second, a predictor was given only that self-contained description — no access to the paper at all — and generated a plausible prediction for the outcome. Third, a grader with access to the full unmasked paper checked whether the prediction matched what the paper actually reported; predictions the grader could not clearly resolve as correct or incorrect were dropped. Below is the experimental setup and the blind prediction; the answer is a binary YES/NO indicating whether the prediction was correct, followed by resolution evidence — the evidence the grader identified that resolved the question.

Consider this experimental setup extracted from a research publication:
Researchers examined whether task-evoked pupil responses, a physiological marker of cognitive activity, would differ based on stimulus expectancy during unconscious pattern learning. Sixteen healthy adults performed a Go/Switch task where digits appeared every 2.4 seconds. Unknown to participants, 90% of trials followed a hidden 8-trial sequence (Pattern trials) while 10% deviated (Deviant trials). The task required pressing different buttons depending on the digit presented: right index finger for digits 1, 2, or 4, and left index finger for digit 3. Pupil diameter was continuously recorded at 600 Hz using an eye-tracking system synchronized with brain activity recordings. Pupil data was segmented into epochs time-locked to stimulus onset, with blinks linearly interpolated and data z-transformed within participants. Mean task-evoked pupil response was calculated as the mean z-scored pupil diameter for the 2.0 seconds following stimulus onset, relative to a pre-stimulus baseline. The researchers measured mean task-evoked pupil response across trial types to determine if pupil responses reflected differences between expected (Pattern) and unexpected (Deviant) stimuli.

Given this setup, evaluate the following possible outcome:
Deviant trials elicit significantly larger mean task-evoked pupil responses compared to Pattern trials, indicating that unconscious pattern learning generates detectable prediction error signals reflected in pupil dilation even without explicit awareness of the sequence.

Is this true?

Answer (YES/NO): YES